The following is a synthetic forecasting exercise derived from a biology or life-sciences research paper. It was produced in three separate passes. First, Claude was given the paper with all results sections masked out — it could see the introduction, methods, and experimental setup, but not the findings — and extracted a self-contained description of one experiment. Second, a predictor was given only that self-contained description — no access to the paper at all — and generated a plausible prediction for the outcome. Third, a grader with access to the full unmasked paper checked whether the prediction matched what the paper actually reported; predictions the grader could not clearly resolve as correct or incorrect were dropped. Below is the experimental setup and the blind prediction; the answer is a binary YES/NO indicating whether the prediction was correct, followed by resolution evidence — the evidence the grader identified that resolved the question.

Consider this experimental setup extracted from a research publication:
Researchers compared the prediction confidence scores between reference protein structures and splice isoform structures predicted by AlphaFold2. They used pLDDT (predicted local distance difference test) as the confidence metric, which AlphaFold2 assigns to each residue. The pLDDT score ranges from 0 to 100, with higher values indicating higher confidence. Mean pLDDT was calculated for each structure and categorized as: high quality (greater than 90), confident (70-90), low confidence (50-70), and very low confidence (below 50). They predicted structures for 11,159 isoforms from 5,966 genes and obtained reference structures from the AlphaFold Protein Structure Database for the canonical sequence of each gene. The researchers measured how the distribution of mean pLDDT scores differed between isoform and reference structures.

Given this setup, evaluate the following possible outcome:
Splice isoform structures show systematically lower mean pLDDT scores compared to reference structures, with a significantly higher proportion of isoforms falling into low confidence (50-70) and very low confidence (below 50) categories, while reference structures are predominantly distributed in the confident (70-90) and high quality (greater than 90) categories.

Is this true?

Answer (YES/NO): NO